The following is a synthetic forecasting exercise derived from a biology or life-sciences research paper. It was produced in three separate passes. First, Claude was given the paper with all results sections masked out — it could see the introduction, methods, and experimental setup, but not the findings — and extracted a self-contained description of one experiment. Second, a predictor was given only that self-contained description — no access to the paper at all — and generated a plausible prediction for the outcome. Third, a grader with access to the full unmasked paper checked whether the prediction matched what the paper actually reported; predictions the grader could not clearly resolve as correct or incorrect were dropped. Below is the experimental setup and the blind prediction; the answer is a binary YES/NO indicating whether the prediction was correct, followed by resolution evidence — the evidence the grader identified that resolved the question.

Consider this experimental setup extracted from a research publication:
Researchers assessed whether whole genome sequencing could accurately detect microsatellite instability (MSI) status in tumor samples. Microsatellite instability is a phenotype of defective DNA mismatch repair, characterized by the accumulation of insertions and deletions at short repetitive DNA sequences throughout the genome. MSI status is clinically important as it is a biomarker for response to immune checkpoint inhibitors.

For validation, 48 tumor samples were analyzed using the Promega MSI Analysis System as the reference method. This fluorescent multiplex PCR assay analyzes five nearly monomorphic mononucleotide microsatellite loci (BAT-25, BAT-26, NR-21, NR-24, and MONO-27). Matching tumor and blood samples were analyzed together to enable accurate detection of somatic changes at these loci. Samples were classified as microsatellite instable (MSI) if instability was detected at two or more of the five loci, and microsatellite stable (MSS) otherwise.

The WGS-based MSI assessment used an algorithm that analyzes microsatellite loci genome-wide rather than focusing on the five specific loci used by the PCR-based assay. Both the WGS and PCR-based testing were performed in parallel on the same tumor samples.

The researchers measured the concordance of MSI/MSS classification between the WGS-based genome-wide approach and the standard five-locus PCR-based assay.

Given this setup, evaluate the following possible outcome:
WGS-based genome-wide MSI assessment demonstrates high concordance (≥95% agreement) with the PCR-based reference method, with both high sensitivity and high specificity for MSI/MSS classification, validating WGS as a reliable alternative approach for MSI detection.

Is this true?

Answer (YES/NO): YES